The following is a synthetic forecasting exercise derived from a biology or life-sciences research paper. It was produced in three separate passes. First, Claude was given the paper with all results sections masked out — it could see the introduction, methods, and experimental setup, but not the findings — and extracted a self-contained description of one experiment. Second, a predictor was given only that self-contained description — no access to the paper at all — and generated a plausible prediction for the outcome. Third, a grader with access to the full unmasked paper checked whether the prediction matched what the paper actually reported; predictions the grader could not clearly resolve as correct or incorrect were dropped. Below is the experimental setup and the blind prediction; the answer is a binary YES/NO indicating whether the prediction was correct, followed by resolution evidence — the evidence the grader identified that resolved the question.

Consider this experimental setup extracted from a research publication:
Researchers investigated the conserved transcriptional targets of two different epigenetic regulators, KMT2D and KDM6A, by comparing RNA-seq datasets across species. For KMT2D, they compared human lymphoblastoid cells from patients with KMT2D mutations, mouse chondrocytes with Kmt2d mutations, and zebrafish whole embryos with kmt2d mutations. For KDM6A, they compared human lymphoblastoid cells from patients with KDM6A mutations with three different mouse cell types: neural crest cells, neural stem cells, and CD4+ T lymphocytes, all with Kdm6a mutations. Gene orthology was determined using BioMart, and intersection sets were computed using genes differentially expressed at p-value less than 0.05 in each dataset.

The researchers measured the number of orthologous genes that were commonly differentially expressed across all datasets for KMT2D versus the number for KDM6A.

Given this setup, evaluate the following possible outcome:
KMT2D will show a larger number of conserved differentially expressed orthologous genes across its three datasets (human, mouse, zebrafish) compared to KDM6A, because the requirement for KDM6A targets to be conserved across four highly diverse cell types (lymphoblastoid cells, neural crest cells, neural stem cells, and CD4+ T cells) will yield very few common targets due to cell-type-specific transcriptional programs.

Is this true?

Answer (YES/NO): YES